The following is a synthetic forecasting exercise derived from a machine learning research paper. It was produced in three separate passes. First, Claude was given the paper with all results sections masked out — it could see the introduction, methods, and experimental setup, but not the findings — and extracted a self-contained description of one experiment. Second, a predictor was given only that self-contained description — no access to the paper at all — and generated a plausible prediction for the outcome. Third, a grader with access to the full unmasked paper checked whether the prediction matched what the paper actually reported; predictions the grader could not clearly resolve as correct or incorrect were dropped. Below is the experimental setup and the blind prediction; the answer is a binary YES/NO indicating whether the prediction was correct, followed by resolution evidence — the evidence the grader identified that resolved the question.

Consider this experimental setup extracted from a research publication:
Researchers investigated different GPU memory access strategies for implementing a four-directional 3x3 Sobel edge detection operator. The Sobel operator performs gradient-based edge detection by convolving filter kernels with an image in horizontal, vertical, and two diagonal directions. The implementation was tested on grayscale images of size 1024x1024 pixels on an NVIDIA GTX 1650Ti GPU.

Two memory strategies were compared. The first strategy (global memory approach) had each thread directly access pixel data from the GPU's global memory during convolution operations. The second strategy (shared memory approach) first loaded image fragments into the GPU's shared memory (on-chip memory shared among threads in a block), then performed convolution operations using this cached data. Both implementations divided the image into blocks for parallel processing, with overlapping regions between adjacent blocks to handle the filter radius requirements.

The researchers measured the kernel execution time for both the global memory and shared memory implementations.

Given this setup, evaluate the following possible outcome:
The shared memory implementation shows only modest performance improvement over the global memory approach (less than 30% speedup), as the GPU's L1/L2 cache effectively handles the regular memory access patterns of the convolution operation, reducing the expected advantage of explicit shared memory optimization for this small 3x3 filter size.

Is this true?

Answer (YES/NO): NO